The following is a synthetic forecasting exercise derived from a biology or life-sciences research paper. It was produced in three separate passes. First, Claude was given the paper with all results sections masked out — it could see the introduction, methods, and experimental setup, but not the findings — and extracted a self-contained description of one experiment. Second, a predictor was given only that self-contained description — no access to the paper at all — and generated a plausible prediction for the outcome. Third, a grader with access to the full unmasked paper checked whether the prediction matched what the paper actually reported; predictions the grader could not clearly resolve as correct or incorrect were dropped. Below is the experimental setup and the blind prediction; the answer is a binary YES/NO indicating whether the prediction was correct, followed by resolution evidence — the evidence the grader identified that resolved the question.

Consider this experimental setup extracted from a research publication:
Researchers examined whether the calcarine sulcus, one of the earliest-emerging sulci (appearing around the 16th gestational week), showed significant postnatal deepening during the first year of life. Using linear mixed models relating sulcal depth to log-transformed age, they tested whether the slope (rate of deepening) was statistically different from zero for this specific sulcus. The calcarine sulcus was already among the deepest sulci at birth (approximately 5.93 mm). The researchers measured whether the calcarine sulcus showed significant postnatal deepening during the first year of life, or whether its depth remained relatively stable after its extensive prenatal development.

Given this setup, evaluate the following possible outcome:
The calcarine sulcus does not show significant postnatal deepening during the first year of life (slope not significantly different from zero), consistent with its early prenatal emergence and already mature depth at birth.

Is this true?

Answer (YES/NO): YES